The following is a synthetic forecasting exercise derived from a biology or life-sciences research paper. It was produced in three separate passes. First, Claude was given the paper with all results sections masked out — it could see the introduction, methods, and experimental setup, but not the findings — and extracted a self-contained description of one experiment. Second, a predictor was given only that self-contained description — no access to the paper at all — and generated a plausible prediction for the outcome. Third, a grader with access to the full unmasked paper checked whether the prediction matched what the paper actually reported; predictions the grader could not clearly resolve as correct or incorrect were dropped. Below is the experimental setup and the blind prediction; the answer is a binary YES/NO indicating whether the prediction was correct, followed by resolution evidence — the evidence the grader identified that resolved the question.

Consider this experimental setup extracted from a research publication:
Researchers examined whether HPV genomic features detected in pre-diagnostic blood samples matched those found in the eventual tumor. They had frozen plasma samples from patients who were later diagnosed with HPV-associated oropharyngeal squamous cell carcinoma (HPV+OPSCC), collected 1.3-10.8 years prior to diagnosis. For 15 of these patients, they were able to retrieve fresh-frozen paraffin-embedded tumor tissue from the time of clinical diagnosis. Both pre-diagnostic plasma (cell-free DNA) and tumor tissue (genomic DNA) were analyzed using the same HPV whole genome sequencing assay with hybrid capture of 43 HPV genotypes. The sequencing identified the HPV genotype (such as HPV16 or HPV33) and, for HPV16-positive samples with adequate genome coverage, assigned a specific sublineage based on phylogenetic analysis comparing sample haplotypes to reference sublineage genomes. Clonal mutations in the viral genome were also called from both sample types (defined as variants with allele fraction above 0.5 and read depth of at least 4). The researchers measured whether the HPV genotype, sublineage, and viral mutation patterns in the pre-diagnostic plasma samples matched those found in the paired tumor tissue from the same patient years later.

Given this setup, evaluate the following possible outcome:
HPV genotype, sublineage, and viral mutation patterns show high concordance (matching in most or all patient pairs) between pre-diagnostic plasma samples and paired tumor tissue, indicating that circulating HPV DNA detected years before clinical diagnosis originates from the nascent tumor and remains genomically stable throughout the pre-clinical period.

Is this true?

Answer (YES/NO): YES